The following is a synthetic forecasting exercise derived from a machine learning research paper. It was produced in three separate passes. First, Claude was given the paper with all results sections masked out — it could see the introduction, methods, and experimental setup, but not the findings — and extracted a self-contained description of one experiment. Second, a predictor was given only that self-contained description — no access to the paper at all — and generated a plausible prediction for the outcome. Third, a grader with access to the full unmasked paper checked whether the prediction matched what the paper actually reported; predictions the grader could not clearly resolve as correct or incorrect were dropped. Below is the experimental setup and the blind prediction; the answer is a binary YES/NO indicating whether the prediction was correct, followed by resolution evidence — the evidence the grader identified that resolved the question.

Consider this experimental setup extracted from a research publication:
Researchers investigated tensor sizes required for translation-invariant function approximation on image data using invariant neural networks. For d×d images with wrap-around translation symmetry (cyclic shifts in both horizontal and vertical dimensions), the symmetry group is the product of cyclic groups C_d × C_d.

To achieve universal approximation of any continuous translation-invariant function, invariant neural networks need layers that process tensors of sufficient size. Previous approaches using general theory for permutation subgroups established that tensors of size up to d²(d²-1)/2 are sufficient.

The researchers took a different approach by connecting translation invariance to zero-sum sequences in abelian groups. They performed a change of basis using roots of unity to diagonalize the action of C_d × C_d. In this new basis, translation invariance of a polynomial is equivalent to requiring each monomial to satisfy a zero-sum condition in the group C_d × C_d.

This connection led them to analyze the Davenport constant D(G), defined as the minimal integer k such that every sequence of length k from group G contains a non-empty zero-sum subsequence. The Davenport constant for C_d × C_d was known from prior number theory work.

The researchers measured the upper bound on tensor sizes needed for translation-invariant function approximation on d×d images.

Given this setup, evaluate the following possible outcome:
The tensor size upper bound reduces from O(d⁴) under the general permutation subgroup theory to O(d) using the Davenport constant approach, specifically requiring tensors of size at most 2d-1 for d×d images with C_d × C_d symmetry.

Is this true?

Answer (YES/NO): YES